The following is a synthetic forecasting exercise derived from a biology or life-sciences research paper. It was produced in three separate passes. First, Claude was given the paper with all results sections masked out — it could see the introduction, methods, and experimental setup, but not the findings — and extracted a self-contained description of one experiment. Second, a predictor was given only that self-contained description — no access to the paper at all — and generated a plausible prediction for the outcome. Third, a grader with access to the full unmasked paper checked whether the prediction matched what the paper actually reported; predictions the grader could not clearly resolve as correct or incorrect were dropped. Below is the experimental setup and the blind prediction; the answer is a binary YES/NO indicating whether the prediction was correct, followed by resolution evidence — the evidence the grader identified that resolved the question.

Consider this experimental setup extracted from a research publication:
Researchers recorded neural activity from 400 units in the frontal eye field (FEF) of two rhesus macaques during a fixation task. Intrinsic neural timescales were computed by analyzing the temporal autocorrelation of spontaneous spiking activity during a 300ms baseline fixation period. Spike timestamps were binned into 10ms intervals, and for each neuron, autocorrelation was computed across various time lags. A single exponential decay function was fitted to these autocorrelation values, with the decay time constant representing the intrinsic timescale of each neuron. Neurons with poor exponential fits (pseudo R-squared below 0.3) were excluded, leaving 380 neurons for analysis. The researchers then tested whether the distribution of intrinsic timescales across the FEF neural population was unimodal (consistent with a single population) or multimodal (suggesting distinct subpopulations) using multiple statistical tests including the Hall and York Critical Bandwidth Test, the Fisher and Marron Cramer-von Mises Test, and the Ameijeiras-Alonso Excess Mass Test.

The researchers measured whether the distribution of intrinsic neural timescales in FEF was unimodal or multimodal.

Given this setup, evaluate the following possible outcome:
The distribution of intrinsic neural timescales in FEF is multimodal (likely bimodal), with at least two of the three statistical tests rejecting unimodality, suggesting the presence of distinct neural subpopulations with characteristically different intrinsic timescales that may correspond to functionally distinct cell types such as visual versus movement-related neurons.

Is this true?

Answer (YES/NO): YES